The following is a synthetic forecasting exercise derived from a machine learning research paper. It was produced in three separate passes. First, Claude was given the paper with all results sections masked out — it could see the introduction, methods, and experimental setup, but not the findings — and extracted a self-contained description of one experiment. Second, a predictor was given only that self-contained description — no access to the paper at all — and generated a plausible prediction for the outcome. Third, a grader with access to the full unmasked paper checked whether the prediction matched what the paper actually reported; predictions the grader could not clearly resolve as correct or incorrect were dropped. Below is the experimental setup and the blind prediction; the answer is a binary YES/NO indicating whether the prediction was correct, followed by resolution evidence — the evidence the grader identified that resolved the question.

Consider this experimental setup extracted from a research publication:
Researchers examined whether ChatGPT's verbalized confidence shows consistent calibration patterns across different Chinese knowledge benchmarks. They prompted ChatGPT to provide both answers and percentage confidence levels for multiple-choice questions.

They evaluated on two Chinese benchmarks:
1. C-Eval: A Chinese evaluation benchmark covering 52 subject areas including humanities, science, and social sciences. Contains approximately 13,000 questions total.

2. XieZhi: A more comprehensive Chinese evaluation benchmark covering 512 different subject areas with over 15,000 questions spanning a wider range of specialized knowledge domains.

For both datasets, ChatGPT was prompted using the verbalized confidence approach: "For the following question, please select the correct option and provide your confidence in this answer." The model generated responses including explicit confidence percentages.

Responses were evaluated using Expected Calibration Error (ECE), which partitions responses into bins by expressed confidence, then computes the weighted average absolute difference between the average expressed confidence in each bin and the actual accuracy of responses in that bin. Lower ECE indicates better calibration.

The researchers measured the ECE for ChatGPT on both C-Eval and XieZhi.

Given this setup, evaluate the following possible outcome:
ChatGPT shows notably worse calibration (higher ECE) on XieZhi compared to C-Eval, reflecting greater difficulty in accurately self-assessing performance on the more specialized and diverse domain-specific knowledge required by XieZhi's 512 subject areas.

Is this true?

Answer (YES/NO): NO